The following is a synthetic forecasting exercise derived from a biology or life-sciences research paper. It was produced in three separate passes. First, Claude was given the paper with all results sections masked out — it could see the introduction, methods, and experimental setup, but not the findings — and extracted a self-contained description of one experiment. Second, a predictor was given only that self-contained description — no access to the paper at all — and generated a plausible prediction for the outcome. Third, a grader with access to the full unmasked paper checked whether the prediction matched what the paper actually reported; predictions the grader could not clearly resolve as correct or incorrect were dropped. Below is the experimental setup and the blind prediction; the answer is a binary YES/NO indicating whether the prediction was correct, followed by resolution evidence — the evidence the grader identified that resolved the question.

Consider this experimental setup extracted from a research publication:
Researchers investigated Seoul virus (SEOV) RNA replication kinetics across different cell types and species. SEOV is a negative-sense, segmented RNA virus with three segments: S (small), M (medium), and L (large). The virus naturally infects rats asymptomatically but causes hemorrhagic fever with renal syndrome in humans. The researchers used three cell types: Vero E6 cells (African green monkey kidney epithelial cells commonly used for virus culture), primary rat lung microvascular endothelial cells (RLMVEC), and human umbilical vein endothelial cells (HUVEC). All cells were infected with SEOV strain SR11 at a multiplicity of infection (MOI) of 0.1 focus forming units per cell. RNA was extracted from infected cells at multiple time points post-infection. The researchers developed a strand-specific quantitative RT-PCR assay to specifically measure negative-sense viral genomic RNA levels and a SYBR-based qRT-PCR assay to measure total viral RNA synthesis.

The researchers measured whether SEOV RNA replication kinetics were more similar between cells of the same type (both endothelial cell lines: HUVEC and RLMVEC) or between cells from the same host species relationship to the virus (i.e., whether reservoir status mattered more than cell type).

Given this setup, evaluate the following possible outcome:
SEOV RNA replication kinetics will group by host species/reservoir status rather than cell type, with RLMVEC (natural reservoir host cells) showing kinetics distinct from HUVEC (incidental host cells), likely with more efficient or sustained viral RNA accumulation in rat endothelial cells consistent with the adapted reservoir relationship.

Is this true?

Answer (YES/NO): NO